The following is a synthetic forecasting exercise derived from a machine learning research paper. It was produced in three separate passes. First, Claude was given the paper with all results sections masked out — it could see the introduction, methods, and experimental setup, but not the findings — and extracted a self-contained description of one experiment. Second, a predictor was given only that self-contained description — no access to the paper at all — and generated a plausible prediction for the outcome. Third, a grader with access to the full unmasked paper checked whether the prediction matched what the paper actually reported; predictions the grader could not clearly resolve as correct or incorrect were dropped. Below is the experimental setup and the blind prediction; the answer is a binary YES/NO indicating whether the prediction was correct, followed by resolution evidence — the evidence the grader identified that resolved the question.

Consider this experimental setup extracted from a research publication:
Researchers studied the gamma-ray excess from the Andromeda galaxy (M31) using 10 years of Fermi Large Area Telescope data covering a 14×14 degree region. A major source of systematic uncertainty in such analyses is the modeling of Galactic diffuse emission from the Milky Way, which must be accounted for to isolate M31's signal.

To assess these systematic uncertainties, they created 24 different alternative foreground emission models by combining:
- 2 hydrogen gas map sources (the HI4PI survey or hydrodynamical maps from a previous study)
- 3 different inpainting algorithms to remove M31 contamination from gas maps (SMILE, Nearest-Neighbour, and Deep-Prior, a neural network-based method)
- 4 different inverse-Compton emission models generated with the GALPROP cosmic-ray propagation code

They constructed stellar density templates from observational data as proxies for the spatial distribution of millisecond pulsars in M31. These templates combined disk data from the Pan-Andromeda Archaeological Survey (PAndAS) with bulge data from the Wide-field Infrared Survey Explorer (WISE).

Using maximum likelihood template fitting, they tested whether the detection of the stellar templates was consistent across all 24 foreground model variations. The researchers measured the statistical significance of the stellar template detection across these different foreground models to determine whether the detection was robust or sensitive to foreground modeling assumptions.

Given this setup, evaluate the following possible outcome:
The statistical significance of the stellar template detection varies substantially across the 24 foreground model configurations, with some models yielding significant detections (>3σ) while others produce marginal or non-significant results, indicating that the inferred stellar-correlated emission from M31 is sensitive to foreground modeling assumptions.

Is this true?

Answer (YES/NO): NO